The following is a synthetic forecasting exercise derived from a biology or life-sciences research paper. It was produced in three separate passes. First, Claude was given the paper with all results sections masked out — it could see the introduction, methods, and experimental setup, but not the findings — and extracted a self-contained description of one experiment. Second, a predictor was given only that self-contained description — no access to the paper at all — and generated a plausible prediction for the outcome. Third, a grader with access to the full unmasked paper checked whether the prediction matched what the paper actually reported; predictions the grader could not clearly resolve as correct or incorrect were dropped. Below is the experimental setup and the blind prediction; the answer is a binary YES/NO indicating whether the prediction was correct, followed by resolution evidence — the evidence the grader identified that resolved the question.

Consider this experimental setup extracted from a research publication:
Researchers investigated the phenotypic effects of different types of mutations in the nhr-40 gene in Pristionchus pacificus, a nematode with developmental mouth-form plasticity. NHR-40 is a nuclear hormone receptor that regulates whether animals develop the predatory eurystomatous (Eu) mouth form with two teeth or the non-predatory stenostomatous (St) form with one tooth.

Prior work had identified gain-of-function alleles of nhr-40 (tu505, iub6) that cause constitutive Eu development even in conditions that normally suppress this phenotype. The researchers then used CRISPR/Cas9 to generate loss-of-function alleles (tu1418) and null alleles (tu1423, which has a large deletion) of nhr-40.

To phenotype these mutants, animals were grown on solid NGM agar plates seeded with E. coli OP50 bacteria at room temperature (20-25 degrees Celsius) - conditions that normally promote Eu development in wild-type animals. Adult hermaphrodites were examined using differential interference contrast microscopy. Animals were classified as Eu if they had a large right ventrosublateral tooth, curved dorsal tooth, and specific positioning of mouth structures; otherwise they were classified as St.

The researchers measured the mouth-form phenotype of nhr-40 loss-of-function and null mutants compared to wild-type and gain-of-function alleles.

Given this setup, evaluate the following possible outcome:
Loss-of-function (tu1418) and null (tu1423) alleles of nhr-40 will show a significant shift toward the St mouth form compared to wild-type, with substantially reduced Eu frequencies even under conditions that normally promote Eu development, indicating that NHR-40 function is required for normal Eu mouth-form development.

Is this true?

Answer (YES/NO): YES